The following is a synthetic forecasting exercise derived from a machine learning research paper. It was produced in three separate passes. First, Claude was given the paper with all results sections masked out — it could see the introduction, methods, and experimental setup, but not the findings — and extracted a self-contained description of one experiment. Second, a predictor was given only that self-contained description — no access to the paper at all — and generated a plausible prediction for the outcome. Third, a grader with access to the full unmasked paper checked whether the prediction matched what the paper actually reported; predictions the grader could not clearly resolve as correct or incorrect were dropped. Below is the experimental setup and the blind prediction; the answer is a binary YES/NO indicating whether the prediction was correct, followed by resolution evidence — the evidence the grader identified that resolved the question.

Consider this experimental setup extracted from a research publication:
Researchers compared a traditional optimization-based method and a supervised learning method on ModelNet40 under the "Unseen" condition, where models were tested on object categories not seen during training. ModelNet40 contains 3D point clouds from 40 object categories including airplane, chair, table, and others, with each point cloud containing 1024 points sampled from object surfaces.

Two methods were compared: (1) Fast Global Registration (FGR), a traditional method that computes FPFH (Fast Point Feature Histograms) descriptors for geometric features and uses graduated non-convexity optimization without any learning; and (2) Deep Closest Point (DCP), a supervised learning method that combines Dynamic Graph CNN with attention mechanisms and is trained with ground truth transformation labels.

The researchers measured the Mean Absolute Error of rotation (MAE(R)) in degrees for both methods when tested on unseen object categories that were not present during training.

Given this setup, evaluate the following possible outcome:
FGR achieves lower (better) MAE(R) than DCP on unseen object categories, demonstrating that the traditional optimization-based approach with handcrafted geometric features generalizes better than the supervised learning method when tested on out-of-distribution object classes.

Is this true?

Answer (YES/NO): YES